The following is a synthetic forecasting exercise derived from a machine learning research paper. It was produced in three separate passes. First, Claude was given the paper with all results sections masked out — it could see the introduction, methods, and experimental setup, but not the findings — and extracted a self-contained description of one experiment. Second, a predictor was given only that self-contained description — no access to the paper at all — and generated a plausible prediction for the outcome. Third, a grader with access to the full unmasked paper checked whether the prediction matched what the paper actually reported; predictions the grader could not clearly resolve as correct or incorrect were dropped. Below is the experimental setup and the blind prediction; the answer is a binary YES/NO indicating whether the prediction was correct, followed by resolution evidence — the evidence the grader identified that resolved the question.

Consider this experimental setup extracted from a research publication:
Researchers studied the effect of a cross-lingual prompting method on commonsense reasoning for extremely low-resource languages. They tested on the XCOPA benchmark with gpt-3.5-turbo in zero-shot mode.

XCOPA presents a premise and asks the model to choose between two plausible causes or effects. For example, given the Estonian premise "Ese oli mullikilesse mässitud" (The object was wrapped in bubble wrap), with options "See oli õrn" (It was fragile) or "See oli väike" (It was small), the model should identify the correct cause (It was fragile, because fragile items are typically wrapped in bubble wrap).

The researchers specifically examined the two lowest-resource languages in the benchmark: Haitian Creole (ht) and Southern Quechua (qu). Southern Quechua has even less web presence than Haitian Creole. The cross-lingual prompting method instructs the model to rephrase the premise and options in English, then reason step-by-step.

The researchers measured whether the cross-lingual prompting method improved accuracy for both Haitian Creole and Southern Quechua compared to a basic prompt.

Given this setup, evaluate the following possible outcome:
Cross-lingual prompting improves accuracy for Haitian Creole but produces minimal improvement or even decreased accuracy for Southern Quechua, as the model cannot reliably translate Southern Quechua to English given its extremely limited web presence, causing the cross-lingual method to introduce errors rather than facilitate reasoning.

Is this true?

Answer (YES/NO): YES